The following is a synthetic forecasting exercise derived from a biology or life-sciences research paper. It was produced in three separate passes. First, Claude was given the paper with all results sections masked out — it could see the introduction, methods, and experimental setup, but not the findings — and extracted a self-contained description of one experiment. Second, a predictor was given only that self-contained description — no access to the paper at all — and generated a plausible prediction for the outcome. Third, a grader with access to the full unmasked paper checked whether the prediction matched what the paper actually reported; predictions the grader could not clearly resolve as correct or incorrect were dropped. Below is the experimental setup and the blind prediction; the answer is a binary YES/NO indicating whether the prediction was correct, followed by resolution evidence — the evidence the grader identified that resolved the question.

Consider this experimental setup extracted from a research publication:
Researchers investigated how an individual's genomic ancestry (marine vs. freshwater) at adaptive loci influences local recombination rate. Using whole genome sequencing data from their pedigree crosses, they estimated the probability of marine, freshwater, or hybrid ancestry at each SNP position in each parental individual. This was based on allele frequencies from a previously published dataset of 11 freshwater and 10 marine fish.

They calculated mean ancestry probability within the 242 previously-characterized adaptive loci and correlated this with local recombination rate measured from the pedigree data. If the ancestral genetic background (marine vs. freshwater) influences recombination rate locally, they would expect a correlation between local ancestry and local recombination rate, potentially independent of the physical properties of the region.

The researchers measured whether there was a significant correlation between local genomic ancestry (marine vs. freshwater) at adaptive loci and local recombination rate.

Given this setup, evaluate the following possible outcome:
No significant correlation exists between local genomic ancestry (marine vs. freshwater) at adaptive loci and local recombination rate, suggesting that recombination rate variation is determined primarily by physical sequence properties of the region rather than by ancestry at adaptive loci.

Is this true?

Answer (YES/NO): NO